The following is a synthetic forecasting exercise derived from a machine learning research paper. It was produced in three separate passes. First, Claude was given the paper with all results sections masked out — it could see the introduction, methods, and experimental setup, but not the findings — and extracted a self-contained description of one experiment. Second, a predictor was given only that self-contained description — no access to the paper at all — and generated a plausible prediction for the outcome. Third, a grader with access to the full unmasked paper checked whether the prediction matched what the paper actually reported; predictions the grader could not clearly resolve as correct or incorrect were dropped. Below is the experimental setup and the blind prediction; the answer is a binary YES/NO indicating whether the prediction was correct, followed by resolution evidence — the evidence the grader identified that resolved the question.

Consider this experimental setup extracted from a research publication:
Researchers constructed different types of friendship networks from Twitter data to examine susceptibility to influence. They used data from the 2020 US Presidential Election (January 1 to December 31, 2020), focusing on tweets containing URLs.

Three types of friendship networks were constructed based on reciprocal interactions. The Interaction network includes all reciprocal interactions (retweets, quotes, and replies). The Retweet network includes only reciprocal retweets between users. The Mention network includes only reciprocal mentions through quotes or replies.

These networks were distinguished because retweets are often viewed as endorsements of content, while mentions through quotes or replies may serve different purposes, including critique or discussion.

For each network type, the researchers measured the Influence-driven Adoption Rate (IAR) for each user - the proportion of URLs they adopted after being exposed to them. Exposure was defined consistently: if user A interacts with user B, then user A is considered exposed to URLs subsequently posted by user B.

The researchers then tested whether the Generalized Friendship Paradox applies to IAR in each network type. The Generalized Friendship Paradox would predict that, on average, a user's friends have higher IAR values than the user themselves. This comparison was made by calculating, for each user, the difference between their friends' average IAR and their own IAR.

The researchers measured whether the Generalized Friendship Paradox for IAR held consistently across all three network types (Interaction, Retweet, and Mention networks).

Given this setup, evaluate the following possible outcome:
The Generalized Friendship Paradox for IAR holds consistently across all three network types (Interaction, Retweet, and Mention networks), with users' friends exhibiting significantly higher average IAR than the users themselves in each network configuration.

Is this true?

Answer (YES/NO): YES